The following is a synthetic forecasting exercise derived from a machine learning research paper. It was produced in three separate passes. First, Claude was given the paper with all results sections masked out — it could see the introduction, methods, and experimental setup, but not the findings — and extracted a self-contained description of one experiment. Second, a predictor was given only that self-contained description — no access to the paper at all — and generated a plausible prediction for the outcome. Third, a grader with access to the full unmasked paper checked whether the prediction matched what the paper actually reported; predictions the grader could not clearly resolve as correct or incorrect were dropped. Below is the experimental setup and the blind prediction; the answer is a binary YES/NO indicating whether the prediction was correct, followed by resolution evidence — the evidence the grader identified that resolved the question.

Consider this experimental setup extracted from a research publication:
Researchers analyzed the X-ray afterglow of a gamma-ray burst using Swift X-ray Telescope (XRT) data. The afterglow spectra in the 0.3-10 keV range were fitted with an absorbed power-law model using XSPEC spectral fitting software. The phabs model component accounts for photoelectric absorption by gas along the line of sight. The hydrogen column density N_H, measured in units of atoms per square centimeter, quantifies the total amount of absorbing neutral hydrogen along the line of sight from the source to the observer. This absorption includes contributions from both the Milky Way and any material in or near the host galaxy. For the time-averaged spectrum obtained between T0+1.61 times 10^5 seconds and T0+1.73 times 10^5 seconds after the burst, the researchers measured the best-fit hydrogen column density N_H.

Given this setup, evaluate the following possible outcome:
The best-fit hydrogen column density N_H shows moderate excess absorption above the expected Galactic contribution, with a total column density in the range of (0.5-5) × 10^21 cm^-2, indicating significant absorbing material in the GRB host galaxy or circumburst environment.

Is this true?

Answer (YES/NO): NO